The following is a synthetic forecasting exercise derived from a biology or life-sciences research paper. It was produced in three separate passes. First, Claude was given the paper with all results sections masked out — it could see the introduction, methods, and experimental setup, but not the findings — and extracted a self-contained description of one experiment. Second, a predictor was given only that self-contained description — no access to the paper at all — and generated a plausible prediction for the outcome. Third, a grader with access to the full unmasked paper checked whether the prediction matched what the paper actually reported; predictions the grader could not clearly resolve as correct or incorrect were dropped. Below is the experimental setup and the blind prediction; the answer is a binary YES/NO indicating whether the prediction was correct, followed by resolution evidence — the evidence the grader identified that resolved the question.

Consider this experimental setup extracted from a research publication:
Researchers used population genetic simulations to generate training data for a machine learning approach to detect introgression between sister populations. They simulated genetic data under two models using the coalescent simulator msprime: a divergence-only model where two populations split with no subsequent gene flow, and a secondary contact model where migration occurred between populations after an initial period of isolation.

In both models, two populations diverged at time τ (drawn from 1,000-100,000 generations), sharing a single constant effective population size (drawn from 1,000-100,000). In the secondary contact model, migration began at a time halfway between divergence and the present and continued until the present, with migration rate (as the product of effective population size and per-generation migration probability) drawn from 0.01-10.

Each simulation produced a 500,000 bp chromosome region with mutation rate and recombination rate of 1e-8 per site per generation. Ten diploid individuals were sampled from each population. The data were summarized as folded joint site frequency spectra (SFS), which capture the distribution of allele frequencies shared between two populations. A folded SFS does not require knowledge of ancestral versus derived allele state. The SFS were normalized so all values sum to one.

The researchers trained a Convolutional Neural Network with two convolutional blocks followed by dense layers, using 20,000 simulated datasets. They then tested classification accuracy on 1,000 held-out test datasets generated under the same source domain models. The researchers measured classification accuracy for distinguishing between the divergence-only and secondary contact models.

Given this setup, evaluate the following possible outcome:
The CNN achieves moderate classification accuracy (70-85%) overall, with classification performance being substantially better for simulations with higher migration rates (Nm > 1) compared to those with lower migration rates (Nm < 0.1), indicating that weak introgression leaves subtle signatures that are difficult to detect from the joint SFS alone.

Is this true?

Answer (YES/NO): NO